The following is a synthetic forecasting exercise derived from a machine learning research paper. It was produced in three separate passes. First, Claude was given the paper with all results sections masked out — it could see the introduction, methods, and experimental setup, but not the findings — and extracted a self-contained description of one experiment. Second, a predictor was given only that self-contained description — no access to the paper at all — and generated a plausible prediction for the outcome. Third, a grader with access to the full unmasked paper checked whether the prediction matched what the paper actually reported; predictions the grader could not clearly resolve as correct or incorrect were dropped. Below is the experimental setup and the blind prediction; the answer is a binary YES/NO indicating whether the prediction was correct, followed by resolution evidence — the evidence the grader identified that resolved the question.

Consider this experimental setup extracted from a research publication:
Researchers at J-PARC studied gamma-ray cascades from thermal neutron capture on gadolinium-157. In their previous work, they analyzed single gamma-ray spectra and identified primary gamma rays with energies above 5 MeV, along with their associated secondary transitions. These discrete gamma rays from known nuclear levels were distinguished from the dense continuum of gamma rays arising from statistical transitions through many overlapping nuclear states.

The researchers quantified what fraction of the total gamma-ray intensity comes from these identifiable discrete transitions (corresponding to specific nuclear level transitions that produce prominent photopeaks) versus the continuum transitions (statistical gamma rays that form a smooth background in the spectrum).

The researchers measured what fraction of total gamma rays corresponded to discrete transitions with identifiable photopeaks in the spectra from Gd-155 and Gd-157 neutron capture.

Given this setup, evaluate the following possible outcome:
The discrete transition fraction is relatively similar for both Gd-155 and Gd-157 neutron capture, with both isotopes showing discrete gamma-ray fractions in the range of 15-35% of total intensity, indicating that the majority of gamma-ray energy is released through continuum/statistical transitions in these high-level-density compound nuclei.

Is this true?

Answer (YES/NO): NO